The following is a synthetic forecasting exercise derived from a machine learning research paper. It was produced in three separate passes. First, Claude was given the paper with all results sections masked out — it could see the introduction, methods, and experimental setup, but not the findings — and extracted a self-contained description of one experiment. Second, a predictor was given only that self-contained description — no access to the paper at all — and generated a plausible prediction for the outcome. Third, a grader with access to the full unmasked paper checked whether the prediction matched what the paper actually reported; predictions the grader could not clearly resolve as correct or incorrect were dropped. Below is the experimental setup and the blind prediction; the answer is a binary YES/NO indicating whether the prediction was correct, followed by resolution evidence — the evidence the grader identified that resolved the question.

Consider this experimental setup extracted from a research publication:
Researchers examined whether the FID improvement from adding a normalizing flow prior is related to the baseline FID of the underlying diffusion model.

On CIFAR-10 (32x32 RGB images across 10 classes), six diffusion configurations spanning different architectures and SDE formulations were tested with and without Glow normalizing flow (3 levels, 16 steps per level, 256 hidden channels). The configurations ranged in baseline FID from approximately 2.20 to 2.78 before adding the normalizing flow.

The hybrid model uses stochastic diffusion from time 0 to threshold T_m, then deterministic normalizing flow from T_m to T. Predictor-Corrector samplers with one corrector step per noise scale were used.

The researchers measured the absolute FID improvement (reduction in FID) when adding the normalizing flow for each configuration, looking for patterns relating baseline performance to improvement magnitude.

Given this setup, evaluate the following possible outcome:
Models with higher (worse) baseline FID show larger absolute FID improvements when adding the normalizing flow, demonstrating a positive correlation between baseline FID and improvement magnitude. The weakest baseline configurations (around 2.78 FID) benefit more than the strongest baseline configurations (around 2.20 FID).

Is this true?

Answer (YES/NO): NO